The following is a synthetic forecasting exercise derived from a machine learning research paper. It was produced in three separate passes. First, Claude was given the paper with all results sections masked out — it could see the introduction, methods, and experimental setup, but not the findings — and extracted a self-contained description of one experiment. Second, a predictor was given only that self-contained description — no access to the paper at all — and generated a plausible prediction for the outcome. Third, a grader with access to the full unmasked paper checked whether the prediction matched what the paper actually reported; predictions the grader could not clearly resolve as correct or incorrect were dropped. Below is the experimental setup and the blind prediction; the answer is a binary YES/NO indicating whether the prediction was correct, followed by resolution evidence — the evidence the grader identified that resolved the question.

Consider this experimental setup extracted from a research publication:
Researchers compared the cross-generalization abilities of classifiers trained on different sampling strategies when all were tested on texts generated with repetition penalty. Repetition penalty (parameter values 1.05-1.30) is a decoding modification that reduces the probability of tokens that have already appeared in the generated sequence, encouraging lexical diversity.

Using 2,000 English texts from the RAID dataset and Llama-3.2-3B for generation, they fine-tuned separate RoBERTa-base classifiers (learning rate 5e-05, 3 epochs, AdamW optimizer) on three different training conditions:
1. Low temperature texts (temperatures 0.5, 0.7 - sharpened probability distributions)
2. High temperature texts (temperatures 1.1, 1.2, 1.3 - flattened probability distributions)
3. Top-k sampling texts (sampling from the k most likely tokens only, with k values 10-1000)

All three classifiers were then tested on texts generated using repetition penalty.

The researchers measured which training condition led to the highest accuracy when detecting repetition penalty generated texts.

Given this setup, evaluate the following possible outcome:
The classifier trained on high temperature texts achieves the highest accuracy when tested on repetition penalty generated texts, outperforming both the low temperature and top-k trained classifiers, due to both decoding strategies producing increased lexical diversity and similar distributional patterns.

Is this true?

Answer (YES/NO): YES